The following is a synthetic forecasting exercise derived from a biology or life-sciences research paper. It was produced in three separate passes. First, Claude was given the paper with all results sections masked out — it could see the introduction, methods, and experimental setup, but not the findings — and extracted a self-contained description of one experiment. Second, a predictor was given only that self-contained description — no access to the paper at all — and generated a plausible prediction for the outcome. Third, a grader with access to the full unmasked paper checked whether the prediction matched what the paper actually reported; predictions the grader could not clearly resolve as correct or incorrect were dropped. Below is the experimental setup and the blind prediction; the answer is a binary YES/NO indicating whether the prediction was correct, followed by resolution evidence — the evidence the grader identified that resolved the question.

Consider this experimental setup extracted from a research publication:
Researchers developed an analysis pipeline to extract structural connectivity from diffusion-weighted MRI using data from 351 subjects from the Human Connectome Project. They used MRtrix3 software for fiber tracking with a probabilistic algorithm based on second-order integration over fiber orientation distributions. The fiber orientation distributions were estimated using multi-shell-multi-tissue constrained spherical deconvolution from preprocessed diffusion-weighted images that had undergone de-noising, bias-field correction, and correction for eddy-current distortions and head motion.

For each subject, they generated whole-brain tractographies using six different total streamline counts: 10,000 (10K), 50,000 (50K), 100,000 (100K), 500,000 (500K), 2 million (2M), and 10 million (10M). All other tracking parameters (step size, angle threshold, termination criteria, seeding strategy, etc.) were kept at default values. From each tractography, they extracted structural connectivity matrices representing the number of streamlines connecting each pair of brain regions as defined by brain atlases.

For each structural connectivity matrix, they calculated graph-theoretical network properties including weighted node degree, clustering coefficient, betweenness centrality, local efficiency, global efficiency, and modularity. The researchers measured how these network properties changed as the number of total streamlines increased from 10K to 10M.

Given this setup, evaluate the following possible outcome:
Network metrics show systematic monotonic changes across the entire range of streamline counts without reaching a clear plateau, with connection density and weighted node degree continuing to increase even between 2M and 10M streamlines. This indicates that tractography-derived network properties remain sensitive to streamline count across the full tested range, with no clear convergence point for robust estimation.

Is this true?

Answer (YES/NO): NO